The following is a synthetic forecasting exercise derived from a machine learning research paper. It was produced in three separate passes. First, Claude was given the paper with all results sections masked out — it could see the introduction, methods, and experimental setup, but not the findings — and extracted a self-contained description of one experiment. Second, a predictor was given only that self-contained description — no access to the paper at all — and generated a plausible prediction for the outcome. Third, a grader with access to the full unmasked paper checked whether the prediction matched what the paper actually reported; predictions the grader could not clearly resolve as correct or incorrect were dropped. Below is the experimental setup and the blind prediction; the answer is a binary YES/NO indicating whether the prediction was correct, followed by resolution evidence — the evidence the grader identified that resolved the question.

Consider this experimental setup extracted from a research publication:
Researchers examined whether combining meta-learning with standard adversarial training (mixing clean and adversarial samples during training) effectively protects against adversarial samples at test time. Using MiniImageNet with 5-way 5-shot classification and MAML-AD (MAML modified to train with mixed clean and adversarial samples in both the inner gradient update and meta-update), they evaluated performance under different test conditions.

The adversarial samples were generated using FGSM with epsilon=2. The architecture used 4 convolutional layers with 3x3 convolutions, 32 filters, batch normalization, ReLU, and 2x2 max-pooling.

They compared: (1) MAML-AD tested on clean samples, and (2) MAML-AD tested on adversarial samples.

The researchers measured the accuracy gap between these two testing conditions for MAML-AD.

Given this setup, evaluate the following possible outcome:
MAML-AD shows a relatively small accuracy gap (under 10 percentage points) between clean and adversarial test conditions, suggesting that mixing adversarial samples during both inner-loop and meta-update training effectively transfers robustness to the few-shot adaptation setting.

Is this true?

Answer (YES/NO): NO